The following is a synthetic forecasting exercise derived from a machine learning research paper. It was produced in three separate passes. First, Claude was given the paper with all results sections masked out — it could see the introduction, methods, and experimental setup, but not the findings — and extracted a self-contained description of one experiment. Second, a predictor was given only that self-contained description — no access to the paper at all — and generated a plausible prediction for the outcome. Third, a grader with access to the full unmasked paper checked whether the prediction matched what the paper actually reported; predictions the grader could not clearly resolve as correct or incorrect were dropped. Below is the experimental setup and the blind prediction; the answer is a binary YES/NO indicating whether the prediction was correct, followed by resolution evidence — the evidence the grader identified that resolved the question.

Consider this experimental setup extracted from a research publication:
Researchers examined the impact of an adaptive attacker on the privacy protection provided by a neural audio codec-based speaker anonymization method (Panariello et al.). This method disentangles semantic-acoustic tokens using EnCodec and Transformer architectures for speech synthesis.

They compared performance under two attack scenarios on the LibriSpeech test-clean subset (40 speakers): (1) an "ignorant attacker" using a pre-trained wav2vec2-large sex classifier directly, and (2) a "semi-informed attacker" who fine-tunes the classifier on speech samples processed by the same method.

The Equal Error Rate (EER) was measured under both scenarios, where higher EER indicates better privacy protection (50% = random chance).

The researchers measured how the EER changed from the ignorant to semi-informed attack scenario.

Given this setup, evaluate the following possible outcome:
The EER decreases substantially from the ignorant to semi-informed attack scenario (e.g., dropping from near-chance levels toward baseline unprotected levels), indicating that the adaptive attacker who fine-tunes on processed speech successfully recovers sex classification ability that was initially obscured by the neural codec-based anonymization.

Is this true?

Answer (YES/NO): YES